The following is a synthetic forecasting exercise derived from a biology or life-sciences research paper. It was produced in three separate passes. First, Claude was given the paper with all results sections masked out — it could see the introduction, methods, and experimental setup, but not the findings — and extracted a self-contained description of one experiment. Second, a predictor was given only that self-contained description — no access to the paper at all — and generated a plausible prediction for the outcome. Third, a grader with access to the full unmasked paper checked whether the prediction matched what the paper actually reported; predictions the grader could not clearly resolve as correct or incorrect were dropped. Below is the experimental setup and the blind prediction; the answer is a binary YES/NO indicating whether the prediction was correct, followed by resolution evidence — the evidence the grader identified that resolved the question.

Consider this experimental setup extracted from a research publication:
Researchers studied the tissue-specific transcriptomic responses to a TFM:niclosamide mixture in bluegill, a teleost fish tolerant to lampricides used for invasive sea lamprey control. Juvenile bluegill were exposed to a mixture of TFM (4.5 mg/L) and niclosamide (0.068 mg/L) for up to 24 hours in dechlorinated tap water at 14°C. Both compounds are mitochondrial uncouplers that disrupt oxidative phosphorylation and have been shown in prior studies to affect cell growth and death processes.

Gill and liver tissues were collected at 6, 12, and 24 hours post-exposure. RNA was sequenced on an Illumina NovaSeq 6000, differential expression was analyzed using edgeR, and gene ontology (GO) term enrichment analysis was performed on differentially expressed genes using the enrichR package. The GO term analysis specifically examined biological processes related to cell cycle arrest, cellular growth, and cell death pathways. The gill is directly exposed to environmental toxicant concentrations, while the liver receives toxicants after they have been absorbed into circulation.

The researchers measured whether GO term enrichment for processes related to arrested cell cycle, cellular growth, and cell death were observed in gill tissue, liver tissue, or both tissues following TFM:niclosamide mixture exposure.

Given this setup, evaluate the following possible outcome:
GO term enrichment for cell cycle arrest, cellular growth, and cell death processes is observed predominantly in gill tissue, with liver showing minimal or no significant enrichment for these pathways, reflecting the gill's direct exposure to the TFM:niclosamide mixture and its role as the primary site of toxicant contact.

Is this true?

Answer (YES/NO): YES